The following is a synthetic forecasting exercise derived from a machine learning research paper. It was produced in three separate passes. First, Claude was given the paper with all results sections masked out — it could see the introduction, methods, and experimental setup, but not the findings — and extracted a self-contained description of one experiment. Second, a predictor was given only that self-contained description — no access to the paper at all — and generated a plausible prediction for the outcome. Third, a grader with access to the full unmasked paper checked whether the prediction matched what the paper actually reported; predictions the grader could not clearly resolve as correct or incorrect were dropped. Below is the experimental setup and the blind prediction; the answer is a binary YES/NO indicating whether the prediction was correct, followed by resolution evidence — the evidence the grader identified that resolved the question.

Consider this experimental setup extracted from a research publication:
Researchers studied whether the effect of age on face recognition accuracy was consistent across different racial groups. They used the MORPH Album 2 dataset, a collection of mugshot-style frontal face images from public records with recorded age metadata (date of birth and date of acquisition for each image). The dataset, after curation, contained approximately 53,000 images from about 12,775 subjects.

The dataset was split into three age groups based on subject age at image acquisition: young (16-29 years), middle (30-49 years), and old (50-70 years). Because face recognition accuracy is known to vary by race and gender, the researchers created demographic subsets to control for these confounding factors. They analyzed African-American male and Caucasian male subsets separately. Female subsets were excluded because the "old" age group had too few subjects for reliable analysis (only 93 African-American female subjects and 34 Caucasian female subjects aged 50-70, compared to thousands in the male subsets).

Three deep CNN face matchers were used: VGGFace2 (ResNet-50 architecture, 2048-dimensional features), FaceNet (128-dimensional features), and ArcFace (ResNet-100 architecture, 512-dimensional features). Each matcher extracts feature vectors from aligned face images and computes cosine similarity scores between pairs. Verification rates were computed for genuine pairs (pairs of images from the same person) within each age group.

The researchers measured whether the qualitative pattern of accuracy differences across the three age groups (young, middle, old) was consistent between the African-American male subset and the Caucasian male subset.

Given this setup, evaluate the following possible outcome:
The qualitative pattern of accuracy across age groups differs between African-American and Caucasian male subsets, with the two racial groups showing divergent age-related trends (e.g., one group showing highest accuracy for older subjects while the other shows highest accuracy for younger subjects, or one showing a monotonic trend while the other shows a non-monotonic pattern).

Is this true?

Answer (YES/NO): NO